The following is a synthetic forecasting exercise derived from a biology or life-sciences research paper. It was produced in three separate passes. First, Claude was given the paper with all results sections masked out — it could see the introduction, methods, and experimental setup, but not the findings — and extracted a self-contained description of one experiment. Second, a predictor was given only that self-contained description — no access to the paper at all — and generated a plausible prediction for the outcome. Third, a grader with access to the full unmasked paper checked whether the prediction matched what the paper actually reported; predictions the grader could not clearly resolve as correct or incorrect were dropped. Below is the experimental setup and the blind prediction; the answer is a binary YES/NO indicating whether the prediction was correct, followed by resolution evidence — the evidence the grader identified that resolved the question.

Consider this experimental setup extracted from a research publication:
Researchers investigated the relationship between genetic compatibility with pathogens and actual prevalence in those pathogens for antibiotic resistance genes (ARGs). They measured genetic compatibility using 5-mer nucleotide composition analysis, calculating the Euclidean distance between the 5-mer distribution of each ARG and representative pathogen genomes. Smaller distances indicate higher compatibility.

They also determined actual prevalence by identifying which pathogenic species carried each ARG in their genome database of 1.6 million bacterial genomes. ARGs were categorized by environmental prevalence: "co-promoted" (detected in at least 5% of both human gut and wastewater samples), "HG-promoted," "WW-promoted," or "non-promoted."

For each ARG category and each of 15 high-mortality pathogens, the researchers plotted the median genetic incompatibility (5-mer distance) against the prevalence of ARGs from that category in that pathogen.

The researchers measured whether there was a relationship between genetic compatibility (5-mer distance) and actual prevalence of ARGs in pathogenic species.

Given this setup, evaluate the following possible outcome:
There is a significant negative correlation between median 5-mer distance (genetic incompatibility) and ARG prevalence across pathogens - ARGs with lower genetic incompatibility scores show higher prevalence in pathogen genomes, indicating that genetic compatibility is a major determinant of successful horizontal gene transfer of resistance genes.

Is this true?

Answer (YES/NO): NO